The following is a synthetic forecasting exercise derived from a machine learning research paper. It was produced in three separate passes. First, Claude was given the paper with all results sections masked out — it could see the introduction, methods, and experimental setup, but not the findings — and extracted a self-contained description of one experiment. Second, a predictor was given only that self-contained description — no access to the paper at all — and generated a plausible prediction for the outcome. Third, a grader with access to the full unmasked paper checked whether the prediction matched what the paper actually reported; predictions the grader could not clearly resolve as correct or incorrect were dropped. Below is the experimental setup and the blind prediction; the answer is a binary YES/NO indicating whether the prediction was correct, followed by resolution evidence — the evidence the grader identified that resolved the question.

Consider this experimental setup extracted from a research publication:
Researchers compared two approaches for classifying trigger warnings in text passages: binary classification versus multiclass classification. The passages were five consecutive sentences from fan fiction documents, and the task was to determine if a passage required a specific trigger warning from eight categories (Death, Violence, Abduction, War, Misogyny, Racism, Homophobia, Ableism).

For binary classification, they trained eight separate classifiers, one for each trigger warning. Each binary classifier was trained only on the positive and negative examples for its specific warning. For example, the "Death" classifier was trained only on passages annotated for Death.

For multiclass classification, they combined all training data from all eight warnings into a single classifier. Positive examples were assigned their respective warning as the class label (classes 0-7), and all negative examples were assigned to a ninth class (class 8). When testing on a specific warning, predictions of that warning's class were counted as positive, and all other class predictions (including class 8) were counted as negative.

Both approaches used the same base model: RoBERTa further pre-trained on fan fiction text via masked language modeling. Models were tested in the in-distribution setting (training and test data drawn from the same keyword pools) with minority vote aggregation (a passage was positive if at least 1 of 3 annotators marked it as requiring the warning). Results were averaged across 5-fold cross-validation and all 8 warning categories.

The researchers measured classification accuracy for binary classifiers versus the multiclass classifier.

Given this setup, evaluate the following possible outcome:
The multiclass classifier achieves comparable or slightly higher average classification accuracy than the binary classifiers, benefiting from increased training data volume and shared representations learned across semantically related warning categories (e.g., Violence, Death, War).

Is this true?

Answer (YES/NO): YES